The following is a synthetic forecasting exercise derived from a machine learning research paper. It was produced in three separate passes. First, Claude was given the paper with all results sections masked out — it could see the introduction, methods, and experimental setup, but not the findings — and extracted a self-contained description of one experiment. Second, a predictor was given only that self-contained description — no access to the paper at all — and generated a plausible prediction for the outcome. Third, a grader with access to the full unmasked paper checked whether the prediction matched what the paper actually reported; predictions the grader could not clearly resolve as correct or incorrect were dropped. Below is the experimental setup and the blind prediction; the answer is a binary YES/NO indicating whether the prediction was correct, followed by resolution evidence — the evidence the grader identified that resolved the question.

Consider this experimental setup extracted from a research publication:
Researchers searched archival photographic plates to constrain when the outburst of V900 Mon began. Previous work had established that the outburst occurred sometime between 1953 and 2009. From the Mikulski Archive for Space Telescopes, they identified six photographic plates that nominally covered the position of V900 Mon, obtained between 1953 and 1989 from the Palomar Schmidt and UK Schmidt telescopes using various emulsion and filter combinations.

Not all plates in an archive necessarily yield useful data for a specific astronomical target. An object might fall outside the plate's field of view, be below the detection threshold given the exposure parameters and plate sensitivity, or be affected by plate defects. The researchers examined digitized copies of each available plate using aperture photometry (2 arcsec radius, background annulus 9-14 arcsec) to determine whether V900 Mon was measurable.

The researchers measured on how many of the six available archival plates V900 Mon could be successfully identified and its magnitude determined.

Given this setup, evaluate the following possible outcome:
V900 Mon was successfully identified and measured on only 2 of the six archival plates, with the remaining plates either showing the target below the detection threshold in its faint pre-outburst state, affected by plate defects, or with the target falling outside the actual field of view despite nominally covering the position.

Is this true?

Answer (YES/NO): NO